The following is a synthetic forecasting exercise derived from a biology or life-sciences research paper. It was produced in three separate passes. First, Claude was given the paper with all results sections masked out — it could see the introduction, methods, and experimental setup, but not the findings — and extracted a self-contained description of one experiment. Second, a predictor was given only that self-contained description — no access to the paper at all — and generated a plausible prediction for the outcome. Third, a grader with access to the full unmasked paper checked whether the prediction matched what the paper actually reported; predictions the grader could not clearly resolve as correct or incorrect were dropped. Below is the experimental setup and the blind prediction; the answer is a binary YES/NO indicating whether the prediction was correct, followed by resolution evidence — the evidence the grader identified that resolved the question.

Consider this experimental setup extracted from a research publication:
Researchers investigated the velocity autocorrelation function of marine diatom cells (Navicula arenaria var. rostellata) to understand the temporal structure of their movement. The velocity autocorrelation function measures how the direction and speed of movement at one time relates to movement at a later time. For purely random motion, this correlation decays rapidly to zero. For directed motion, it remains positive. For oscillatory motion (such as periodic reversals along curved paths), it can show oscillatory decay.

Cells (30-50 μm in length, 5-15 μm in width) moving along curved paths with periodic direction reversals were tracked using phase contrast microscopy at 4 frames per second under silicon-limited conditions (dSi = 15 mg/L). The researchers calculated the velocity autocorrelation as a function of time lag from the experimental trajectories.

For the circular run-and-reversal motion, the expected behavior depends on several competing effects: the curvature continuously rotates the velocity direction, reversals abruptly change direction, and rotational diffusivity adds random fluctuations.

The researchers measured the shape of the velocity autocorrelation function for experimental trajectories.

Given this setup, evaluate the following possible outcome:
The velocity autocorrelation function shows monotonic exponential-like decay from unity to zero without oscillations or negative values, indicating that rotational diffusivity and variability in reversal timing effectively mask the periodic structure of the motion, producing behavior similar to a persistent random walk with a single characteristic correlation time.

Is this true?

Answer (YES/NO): NO